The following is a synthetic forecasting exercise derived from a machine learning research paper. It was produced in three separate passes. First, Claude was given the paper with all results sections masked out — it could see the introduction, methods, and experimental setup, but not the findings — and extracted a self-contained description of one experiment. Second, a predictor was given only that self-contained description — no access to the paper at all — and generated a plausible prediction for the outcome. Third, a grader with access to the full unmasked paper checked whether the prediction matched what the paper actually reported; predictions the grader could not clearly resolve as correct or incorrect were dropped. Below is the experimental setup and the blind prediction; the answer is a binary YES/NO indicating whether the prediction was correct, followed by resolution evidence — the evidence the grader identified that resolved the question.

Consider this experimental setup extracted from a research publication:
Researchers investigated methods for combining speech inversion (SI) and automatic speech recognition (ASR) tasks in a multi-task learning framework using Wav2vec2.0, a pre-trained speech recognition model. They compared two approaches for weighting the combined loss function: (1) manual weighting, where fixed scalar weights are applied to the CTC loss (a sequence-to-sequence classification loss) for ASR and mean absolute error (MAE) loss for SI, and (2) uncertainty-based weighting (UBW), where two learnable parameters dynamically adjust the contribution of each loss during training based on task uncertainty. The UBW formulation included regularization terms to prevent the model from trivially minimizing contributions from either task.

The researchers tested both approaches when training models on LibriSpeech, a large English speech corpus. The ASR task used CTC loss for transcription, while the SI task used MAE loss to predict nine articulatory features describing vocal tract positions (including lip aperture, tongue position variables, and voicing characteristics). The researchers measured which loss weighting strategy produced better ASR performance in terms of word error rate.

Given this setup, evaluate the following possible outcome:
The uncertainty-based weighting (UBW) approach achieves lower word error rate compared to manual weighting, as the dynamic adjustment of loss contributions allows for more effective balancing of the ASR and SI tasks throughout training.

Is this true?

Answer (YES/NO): YES